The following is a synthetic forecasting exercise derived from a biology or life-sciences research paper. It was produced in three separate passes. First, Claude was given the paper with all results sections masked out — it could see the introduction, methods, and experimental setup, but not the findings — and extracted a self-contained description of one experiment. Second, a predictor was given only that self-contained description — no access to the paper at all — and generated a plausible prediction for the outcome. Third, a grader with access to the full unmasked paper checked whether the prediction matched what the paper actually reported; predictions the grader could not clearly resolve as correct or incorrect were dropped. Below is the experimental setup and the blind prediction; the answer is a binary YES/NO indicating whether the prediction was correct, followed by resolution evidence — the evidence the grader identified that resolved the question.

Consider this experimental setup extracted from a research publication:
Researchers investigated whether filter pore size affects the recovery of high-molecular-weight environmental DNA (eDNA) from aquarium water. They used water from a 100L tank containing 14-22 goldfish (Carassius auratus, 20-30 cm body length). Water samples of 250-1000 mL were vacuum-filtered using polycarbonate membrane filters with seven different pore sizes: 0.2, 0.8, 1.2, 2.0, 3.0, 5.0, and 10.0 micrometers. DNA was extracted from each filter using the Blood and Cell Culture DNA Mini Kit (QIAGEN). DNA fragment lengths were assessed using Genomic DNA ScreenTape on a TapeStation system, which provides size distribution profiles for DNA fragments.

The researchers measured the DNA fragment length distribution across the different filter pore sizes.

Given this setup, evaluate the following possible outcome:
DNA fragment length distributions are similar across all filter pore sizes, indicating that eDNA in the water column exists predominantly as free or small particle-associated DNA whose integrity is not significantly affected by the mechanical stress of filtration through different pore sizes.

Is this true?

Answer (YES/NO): YES